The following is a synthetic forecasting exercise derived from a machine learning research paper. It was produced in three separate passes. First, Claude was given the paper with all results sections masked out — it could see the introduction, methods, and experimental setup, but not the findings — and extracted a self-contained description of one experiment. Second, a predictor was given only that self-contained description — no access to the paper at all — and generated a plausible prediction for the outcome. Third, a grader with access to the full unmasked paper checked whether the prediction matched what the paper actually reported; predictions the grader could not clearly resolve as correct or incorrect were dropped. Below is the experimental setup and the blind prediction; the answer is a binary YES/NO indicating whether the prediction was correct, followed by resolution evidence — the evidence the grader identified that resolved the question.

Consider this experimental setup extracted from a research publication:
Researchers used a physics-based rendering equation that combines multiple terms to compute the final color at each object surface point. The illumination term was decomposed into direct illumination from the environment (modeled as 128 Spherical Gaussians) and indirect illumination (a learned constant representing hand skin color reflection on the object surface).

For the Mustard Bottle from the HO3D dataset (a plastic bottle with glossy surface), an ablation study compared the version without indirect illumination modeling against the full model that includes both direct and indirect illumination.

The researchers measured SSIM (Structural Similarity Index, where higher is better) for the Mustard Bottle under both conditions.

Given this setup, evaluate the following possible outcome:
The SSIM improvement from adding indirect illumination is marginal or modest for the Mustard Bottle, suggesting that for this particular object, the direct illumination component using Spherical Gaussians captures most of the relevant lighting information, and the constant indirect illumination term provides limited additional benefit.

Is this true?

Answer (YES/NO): YES